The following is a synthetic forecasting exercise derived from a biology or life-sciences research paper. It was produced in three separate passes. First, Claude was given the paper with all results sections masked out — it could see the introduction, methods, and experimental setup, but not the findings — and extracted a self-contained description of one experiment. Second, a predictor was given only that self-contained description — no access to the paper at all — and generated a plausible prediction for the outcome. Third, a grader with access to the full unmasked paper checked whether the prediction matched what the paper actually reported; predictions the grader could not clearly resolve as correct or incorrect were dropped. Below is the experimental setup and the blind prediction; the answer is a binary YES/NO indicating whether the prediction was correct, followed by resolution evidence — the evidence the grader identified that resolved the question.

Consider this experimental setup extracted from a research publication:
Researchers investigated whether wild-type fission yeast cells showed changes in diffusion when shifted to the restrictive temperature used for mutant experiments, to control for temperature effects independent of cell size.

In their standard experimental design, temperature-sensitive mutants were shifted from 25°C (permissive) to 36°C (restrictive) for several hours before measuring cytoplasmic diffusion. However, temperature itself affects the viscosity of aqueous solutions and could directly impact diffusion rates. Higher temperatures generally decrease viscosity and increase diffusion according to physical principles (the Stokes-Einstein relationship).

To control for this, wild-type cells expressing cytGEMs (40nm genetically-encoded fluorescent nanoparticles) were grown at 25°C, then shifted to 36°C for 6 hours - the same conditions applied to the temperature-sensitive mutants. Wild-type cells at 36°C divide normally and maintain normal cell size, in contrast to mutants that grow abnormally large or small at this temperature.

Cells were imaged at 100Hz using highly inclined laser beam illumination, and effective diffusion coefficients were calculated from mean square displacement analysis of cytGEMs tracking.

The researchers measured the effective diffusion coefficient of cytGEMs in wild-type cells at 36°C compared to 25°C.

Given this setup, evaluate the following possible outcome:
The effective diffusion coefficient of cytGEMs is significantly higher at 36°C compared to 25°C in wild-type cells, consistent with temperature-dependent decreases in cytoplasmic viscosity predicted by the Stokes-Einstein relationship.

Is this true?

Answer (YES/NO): YES